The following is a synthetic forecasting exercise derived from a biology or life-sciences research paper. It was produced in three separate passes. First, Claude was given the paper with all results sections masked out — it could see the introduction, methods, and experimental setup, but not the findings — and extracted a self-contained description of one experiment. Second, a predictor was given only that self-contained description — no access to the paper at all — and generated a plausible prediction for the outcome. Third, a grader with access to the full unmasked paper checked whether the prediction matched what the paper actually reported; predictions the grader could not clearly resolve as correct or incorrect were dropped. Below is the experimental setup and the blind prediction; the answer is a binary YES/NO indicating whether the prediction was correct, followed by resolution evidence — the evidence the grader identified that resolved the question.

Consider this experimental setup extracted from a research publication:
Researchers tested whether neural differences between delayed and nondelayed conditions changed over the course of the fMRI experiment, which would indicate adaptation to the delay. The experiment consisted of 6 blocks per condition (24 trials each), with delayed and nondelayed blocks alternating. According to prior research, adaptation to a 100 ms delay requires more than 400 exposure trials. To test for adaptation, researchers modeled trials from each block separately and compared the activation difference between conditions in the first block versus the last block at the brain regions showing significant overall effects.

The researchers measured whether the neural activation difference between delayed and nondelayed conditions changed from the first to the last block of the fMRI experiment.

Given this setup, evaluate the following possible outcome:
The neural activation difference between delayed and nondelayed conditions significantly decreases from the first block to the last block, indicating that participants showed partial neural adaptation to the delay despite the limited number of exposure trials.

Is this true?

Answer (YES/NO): NO